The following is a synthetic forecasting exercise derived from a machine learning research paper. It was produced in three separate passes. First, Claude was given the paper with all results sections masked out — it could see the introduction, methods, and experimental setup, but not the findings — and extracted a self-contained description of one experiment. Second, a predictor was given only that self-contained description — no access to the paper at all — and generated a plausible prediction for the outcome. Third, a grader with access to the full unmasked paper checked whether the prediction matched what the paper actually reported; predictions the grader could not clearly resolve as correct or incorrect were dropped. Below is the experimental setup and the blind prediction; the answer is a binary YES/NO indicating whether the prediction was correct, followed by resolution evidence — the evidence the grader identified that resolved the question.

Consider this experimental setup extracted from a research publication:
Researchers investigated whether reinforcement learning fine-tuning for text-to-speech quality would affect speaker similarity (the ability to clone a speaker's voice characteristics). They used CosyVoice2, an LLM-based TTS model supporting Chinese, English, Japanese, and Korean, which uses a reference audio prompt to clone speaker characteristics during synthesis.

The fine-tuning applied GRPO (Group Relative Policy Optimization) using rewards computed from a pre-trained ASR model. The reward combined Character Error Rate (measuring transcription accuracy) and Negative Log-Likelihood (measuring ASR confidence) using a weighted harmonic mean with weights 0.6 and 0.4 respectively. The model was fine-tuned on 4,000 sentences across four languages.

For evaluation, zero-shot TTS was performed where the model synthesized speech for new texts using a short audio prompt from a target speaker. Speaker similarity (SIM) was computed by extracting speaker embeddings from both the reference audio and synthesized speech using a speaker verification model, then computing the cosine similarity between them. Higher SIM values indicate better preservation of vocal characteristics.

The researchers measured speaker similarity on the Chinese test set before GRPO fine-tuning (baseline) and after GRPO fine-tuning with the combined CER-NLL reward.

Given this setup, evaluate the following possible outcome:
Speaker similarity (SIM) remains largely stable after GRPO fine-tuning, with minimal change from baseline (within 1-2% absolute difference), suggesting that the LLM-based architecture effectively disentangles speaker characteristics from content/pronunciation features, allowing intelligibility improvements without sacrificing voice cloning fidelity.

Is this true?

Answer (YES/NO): YES